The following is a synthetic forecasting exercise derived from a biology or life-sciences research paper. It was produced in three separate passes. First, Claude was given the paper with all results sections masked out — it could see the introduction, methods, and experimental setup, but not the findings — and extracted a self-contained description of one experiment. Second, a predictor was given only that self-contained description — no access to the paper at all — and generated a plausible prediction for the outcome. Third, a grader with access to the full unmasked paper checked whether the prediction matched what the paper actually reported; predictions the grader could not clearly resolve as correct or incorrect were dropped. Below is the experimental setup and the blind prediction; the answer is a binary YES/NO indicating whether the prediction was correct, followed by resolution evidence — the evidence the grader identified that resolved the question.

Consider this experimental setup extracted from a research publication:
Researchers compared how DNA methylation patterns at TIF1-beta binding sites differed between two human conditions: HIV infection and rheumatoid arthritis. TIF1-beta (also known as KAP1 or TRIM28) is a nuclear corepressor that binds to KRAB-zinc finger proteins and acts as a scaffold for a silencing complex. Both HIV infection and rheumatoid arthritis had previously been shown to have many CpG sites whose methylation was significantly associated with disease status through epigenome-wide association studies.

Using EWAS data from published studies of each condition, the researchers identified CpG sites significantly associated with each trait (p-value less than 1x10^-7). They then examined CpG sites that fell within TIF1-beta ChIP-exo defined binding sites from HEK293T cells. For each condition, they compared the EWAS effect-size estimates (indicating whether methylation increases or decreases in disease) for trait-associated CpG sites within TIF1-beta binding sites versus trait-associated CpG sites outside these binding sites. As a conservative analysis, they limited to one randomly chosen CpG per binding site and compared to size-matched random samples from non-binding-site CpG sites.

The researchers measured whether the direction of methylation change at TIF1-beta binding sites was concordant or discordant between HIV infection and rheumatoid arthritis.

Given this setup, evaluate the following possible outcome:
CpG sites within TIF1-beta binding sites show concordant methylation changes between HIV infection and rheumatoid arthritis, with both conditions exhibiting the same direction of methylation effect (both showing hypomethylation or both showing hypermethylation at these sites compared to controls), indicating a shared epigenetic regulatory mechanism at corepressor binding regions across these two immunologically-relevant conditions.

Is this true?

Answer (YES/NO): NO